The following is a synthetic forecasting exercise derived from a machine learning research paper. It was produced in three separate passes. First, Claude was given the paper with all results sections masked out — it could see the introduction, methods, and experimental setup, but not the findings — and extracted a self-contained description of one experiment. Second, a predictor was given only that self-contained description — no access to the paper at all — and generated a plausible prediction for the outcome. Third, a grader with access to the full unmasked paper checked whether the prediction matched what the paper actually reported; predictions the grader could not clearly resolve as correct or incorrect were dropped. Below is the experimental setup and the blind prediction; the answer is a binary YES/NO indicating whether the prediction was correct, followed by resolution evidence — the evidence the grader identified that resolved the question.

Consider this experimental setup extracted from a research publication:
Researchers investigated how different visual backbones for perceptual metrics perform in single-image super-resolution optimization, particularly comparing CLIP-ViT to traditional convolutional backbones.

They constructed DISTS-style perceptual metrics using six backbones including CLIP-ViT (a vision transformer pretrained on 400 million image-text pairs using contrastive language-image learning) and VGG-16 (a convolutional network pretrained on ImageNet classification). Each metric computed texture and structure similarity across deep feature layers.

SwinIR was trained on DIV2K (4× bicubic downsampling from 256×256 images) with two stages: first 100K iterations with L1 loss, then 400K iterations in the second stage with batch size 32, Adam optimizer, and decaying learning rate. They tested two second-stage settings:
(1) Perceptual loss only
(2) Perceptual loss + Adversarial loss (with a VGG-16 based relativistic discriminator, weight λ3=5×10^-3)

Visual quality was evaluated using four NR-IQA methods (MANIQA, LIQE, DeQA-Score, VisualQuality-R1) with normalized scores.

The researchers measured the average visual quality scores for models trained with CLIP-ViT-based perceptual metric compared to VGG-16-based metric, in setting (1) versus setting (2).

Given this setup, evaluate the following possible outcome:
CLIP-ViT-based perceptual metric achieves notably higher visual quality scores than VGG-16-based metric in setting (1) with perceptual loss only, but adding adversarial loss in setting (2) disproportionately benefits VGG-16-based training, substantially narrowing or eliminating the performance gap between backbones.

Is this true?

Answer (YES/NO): NO